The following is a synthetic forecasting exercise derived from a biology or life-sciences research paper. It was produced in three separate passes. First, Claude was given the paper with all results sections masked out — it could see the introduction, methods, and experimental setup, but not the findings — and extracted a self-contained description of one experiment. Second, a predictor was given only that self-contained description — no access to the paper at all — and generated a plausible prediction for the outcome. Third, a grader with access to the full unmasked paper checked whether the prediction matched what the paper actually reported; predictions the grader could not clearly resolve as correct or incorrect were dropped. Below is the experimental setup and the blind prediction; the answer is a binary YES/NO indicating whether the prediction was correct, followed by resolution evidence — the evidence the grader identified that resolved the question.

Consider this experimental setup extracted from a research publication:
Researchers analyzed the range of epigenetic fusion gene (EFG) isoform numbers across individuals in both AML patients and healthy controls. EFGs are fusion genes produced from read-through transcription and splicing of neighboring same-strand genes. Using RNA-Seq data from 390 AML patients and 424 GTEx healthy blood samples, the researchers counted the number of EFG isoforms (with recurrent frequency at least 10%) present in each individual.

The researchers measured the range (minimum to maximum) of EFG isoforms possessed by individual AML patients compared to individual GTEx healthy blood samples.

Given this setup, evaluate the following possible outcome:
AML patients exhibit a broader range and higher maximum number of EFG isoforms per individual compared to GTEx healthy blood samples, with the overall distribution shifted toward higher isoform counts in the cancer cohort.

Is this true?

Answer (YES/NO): YES